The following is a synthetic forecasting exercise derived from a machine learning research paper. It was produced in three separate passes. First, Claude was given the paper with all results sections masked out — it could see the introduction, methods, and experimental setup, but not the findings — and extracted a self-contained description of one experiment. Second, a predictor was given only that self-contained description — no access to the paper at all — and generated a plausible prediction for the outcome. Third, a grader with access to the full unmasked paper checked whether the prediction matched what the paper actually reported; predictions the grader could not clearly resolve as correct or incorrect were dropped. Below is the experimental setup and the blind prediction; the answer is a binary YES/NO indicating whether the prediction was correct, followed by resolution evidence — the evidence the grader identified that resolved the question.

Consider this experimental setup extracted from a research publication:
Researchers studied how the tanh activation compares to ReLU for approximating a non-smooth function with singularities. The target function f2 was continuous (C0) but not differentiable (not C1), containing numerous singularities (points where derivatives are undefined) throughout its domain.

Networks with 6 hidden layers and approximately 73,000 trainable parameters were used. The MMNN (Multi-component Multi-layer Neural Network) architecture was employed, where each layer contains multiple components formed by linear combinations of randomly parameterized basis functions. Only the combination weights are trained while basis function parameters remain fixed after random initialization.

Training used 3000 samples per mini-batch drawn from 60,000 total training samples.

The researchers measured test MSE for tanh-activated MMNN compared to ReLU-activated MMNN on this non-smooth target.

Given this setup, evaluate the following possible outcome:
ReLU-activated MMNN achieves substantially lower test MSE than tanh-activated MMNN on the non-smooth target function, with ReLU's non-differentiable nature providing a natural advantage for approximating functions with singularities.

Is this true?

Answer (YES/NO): NO